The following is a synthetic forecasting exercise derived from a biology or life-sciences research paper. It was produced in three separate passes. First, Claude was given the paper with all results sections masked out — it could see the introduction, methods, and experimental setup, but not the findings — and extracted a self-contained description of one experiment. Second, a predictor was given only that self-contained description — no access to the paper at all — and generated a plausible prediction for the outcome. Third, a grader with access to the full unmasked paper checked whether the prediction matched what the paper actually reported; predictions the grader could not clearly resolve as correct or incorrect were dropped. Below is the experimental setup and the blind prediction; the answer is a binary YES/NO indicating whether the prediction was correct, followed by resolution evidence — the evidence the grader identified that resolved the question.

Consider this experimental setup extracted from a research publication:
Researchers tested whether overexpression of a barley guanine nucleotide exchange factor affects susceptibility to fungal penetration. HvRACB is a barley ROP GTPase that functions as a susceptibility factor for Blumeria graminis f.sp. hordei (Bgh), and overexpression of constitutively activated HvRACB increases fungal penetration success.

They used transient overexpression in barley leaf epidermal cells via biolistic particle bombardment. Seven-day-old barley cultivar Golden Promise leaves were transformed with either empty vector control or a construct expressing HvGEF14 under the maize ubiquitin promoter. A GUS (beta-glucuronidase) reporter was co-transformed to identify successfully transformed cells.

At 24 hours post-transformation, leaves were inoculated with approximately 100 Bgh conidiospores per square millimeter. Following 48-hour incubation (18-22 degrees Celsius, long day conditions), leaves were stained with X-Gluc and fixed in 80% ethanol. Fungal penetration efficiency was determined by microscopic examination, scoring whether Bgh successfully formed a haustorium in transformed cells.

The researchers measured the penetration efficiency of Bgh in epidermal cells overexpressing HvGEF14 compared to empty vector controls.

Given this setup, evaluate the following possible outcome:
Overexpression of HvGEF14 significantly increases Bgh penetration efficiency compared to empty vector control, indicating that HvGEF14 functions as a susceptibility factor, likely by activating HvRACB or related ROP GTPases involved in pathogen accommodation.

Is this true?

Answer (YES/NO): YES